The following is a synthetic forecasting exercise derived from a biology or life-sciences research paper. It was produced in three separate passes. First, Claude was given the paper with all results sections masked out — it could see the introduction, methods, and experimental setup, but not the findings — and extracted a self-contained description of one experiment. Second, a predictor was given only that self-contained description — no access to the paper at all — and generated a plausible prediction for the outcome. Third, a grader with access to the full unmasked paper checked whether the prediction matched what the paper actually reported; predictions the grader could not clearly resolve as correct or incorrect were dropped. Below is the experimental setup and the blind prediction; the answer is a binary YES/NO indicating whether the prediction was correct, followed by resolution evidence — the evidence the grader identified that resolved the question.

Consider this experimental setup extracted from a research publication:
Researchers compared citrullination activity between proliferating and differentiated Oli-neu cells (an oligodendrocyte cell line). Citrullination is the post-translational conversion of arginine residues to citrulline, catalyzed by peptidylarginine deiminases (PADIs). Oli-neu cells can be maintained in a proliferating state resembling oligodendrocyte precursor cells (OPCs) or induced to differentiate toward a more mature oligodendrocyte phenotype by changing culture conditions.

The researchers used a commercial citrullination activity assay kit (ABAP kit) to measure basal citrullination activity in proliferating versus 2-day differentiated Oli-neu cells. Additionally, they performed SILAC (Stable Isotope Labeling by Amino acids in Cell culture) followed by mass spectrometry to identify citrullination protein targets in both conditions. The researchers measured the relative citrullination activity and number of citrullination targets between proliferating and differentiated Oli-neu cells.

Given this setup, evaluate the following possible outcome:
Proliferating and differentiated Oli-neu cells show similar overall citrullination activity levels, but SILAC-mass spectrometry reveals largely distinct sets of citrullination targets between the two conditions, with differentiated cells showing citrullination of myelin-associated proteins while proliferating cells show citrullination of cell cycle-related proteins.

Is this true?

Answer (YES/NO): NO